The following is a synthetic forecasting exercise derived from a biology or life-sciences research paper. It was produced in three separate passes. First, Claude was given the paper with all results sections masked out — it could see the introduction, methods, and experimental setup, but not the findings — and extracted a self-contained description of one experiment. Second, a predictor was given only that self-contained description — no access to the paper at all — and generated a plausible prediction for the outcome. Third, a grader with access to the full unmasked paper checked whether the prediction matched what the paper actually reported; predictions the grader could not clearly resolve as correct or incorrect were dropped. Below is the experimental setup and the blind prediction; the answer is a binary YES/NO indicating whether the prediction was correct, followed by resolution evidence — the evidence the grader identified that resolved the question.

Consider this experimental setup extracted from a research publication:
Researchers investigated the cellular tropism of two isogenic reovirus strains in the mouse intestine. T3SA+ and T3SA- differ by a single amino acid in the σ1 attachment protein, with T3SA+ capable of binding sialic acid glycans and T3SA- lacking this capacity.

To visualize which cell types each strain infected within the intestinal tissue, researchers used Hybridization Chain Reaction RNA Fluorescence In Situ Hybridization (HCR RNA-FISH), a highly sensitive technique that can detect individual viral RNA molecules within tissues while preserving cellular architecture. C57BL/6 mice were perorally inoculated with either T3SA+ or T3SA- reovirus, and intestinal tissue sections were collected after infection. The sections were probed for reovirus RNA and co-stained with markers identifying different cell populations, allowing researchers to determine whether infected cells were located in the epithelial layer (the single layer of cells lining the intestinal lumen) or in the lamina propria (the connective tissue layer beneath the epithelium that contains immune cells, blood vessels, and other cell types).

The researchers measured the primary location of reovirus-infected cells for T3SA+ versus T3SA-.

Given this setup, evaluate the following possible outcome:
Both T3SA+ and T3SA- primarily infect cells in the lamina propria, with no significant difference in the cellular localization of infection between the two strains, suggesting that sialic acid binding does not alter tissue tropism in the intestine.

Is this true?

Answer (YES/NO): NO